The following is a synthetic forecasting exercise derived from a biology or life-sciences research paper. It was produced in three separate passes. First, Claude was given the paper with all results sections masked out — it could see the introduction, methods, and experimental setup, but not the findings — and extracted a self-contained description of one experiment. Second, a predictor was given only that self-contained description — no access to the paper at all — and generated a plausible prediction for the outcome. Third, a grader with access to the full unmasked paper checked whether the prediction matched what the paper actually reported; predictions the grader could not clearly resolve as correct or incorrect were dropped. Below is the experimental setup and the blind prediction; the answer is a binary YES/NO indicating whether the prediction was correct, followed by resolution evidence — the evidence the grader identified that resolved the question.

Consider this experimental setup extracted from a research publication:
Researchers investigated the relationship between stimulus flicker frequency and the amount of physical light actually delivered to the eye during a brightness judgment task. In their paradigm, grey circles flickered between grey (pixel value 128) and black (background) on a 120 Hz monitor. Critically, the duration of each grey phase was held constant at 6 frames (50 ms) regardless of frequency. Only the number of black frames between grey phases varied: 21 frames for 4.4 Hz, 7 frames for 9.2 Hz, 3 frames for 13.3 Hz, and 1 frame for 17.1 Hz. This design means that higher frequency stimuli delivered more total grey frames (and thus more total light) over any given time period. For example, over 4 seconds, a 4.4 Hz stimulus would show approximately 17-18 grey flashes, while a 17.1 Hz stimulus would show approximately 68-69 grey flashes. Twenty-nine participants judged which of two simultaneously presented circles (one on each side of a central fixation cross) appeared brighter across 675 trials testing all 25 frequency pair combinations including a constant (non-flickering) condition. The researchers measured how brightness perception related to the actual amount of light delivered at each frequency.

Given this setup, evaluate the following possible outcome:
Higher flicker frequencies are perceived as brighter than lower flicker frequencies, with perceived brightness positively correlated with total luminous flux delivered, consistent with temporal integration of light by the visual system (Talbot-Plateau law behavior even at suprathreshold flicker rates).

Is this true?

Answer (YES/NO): NO